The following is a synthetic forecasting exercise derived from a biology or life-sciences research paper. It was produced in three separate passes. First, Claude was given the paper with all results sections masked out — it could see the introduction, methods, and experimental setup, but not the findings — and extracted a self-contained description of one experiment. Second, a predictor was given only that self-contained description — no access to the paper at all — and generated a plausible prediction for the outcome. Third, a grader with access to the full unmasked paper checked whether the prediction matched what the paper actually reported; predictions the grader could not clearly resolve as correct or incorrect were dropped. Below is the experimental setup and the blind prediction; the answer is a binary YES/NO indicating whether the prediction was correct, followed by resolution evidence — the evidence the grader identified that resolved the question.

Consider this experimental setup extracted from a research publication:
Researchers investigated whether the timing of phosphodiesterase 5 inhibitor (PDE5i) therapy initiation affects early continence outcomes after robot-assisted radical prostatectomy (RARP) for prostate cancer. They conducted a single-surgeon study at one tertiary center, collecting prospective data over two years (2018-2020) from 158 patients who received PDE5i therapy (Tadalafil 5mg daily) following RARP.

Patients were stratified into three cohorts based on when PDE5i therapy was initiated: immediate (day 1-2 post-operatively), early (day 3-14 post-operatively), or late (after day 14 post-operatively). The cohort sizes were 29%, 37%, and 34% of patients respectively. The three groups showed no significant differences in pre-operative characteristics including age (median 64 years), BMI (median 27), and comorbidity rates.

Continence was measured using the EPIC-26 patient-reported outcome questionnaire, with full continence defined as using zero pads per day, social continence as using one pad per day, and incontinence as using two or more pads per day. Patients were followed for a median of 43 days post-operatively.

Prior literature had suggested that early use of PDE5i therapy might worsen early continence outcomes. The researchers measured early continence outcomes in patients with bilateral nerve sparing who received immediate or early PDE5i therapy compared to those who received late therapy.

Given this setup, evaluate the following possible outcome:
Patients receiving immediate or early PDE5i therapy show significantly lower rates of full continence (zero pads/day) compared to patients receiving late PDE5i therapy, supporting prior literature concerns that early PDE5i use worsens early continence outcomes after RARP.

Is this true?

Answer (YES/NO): NO